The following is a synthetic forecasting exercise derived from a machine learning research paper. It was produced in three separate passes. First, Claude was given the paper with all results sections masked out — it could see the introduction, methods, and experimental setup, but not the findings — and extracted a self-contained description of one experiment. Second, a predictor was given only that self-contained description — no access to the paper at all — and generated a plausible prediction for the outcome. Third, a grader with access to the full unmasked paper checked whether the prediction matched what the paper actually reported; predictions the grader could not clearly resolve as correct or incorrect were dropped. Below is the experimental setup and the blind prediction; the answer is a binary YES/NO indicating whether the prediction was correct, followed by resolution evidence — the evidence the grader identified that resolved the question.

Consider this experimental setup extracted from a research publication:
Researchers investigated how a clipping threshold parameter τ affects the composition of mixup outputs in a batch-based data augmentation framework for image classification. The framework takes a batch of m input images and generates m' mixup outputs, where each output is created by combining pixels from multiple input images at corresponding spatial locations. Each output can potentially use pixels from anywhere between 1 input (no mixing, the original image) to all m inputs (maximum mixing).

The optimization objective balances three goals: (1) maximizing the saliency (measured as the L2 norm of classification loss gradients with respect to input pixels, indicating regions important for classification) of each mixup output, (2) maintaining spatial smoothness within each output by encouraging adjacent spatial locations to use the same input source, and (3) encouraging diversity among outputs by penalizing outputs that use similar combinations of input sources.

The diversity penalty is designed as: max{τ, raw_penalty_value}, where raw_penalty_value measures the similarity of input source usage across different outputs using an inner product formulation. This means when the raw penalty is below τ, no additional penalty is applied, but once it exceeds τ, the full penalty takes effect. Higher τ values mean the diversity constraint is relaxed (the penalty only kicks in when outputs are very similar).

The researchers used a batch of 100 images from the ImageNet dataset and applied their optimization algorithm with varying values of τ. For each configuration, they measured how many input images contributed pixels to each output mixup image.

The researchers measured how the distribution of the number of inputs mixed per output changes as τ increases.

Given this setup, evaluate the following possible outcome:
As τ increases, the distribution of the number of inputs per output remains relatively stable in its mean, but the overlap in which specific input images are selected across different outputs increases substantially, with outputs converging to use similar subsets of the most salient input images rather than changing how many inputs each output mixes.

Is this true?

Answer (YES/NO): NO